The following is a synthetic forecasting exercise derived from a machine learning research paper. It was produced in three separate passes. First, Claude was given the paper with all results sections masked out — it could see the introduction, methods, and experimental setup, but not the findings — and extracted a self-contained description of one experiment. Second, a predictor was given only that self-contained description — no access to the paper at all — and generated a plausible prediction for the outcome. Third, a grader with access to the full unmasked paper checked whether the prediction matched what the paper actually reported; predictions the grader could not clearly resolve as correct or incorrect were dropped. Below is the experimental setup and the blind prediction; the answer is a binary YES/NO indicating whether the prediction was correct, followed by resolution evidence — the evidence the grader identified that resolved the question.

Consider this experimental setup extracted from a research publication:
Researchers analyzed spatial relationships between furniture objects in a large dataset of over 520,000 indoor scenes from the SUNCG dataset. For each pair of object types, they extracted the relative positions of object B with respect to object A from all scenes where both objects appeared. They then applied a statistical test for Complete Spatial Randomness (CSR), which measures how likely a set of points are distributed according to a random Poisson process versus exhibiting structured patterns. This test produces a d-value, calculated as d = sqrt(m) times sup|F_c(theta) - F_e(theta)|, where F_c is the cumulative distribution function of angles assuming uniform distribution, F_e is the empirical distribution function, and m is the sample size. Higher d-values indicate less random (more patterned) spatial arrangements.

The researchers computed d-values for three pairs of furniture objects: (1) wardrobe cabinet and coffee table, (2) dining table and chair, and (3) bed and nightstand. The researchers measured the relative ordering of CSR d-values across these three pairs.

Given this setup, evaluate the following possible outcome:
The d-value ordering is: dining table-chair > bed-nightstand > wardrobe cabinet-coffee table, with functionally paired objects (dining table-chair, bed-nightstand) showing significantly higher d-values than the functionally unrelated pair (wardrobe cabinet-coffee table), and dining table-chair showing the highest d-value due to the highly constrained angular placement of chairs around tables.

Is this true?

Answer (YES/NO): NO